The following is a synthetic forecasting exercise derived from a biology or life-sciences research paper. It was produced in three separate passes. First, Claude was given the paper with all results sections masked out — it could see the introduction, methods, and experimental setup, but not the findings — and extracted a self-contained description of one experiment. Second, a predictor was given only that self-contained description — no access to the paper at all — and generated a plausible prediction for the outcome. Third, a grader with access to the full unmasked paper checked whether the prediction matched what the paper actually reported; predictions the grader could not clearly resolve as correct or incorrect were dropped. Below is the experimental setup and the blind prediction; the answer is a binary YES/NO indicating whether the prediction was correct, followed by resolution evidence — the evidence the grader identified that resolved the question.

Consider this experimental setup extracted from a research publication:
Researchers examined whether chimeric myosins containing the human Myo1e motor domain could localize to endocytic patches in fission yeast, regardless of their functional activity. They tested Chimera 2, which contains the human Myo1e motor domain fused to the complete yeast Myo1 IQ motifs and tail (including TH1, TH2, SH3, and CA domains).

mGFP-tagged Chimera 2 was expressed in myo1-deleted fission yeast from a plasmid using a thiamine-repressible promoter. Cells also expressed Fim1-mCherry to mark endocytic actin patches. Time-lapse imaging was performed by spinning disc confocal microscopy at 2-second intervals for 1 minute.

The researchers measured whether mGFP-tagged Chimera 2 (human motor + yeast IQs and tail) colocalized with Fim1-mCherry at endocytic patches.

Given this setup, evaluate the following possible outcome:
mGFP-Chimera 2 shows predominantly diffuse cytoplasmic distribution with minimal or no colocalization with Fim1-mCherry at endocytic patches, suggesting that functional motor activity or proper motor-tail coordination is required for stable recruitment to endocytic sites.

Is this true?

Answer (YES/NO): YES